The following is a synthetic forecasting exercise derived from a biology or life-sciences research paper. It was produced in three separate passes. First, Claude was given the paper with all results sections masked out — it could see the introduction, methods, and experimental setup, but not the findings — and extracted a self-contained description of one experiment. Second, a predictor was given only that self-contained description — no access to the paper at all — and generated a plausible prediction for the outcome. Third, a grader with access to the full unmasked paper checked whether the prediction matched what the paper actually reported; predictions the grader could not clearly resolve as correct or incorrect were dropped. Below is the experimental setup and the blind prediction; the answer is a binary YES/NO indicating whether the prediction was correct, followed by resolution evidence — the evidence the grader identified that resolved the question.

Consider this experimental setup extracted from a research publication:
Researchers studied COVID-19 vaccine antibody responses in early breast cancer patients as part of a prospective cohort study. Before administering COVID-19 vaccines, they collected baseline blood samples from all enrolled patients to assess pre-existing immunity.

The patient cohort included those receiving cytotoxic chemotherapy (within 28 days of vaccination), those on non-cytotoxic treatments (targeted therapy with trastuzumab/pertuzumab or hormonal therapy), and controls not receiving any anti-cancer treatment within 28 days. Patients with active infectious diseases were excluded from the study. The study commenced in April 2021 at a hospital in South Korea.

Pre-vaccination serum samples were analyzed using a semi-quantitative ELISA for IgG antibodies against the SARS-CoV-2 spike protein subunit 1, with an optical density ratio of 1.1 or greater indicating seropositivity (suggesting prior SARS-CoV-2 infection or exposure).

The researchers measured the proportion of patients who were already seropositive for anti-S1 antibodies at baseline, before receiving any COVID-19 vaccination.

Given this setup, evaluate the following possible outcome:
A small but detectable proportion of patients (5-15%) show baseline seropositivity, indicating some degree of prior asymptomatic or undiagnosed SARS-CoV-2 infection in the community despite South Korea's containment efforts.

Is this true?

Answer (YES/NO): NO